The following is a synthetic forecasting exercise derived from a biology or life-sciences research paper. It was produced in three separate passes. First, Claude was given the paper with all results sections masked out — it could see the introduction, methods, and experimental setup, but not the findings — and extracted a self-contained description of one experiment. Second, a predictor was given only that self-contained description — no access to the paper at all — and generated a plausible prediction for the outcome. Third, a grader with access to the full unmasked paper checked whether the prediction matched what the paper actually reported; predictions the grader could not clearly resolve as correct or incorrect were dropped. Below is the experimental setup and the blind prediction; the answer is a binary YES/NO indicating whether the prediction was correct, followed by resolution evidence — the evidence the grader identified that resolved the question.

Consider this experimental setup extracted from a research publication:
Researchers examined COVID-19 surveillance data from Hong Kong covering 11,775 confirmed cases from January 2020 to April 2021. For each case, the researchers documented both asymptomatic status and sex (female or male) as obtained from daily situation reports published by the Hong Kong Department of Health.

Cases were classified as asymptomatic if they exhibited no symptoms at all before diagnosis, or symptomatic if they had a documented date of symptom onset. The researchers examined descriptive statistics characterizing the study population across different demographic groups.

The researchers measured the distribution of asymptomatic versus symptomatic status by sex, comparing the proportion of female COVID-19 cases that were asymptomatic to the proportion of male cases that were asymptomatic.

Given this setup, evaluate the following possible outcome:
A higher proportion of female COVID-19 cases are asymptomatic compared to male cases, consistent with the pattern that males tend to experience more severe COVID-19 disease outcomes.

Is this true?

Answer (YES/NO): NO